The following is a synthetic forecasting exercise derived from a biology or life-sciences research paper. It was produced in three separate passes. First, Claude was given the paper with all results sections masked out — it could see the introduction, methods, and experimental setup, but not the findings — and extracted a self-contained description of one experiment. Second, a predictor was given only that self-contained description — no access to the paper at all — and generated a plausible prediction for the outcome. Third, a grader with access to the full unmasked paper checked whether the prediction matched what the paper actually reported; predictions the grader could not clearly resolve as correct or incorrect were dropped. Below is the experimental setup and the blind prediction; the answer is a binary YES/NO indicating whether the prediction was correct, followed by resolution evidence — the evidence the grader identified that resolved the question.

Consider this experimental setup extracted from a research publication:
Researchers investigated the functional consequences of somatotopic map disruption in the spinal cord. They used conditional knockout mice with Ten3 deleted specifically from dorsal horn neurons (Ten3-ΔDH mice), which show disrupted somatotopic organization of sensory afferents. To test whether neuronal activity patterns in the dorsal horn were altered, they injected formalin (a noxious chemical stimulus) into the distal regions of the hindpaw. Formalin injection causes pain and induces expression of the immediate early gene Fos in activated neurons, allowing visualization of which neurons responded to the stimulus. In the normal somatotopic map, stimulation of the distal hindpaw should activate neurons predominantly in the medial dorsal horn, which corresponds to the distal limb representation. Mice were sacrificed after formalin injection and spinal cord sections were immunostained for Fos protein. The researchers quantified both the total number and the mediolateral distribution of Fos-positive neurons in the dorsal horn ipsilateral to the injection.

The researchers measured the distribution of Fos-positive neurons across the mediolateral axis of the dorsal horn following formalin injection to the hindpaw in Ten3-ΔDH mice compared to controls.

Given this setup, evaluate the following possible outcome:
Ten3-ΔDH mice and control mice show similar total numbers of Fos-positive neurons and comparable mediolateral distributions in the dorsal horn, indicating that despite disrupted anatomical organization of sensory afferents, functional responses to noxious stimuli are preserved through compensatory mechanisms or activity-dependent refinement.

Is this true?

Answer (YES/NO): NO